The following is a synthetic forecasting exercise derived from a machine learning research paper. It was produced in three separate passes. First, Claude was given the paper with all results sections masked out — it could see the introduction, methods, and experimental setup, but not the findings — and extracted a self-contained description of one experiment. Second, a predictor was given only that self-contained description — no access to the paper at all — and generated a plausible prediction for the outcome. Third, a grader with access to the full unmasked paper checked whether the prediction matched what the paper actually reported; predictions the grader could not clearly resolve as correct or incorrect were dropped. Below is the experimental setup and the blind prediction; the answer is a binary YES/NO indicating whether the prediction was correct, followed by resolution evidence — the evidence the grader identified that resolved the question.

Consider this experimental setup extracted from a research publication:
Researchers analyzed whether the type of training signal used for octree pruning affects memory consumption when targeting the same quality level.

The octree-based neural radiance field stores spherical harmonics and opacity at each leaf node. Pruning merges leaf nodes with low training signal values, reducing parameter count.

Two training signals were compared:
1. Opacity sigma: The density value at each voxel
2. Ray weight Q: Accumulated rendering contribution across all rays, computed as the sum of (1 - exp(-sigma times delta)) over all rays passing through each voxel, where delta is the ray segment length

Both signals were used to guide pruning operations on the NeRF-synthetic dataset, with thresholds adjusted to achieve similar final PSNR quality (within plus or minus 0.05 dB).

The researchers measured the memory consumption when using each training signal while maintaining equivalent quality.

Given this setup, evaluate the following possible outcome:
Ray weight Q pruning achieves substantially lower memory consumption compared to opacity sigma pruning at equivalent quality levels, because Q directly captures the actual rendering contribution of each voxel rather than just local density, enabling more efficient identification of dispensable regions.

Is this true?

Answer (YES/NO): NO